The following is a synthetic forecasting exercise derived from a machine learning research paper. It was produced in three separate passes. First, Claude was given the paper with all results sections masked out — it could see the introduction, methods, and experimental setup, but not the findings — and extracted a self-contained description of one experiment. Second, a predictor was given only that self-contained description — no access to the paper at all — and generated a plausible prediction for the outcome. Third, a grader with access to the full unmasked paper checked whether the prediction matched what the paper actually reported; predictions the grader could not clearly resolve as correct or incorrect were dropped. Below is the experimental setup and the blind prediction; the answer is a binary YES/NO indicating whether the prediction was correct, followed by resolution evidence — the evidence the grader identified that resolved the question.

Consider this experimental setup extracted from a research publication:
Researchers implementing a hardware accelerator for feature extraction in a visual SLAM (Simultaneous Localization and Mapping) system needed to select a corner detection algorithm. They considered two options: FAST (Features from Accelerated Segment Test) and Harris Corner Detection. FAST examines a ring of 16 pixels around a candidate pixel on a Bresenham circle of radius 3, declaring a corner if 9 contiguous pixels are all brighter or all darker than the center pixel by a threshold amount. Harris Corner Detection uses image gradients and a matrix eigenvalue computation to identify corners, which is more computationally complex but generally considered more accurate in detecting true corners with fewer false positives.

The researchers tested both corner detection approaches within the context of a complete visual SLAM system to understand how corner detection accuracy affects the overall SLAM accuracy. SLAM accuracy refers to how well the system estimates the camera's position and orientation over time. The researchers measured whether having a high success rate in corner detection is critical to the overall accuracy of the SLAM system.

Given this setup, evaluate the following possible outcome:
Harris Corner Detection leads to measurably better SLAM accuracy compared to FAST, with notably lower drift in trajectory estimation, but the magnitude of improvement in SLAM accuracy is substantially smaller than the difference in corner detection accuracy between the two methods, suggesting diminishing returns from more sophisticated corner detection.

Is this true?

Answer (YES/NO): NO